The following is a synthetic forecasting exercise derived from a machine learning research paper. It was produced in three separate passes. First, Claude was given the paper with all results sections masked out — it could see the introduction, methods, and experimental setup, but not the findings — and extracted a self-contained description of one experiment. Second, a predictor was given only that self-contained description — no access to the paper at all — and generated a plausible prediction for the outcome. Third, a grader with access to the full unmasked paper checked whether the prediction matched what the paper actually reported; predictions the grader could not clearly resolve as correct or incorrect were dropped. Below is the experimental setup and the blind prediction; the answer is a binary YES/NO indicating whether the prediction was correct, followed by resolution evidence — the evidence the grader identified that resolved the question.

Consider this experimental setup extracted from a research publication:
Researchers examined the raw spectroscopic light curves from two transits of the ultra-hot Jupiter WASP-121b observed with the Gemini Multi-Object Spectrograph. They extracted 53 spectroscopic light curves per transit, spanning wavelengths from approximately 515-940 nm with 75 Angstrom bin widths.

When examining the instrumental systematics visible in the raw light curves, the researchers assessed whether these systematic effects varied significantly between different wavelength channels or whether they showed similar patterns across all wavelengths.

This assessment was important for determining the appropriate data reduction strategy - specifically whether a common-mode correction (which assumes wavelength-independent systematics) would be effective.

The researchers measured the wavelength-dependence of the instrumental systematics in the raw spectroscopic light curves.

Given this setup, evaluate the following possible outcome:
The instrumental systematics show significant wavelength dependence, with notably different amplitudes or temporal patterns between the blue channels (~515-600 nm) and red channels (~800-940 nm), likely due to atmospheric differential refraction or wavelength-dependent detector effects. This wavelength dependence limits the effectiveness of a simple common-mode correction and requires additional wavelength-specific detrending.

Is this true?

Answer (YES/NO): NO